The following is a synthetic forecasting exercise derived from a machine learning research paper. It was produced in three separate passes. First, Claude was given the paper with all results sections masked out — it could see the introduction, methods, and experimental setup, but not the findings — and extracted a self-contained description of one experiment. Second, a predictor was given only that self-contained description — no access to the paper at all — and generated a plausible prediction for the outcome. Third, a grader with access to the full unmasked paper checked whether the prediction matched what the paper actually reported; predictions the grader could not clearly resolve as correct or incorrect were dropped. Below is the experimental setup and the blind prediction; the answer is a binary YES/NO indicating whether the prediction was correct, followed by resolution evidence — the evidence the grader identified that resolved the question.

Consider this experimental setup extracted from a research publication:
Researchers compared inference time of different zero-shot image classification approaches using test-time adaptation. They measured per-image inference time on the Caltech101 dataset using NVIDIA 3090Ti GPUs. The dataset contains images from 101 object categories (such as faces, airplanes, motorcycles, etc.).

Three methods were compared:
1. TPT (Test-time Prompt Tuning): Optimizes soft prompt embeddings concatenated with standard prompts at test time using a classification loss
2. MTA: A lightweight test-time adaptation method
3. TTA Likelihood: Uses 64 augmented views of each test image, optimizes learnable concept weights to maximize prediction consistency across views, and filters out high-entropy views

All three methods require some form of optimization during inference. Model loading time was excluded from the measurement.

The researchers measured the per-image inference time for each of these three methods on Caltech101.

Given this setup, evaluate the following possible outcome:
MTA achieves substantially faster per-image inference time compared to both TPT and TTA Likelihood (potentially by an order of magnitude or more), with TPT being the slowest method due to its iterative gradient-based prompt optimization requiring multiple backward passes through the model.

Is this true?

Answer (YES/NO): YES